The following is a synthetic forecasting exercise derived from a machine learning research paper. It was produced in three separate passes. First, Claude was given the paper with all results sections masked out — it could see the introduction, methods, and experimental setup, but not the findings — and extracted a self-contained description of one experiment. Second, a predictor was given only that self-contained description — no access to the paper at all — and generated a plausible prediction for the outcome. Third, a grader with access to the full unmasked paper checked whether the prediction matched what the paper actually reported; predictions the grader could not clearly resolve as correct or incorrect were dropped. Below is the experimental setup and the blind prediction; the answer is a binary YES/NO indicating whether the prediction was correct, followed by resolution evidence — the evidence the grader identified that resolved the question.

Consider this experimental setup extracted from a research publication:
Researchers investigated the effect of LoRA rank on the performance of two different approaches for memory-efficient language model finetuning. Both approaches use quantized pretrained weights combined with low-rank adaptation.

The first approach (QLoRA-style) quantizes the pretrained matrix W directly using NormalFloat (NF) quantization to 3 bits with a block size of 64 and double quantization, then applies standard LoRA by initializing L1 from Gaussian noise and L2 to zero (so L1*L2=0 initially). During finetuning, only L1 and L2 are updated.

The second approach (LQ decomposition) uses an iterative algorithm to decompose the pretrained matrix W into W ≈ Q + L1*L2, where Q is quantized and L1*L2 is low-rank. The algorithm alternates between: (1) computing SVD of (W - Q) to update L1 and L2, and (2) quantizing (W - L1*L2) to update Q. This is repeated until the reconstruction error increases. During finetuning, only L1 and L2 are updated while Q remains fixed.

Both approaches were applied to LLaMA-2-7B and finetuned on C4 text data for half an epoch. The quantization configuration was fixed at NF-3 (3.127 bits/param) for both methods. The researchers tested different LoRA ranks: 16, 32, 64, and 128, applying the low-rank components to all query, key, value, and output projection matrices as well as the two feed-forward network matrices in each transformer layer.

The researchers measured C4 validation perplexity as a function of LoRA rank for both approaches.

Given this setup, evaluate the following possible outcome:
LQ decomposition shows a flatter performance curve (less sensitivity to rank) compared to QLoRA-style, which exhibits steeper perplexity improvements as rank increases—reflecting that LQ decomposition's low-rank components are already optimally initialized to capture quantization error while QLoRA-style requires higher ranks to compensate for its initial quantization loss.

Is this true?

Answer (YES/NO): NO